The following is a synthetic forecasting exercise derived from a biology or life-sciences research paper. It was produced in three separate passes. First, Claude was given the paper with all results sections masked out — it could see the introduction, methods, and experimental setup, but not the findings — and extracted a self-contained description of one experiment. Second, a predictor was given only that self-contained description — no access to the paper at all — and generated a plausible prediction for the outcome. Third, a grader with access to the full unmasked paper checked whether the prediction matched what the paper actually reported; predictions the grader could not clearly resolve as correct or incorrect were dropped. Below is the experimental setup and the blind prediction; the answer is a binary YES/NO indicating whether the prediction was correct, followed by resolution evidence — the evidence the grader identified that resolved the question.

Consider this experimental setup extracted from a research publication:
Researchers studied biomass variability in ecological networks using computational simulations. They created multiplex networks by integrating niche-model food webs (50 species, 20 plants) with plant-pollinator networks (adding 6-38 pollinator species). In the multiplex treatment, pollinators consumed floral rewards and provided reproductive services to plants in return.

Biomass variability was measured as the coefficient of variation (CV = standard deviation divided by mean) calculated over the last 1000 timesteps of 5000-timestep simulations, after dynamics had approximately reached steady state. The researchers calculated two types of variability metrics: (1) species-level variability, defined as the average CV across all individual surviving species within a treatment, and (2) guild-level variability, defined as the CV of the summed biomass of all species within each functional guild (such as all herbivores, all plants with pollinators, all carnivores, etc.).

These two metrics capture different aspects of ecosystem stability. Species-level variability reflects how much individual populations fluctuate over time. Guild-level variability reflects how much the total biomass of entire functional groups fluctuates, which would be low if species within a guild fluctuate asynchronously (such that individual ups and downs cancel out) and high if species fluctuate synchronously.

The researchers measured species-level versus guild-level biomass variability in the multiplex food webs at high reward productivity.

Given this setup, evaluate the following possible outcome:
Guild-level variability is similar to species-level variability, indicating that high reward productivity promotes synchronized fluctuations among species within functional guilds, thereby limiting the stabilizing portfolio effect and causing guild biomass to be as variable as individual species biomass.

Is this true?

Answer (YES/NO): NO